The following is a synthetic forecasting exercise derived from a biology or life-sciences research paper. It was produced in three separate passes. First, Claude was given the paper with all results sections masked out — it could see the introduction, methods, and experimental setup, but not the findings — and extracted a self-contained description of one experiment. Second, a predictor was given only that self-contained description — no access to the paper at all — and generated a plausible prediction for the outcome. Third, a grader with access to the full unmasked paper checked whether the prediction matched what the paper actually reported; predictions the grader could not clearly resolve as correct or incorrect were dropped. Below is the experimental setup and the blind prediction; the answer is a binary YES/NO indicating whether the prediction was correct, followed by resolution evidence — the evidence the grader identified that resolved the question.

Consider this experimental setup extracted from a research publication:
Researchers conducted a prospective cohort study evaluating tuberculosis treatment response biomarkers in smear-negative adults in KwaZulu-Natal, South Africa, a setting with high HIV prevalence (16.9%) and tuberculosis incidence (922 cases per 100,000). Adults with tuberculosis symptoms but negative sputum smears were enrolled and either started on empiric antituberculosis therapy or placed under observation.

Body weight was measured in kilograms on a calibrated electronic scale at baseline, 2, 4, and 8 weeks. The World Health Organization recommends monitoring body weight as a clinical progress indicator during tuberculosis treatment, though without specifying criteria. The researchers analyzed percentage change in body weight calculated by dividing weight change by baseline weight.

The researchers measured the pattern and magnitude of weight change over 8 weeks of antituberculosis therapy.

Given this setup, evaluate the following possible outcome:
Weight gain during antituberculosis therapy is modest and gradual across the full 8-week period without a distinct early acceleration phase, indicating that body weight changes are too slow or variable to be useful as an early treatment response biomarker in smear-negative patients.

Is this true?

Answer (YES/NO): YES